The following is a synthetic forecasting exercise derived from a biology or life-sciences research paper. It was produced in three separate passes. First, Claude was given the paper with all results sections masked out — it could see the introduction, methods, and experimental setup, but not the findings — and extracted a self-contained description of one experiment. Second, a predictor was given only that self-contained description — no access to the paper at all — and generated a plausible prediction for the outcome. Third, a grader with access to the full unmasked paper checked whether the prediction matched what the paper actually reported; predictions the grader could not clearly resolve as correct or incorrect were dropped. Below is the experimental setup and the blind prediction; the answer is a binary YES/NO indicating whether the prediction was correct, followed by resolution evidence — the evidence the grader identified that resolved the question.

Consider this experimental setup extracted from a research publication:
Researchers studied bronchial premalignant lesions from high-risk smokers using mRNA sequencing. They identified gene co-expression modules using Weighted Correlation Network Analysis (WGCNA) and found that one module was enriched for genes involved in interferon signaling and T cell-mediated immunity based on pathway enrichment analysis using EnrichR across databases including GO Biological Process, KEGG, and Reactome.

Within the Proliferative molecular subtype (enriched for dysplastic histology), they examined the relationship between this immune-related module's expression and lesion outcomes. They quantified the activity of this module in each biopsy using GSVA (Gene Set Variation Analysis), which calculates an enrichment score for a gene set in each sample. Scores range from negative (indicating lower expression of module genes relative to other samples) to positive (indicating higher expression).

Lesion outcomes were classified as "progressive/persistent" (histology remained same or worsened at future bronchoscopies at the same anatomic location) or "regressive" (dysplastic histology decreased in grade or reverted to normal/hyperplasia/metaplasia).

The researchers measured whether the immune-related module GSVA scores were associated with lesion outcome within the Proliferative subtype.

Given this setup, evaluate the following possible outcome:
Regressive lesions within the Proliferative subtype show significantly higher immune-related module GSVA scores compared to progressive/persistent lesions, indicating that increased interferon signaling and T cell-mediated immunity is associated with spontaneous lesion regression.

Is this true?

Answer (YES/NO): YES